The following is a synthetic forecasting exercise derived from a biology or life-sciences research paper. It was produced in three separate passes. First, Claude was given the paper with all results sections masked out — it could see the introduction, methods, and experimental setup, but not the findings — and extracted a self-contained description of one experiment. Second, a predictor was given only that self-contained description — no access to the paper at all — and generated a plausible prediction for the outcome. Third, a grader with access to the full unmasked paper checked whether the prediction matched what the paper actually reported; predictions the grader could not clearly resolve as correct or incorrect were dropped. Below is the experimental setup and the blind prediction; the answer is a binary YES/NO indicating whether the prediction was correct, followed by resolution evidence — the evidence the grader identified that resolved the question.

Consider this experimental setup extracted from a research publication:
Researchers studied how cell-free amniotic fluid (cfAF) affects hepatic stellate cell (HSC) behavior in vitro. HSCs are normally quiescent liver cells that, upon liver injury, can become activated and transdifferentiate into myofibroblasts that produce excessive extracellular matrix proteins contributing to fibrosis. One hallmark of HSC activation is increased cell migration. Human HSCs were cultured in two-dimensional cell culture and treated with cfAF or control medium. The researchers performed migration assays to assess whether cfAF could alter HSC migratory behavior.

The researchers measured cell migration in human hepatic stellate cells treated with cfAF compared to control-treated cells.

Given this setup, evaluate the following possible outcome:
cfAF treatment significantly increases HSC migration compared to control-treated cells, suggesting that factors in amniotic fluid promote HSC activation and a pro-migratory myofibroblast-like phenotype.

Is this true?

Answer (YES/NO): NO